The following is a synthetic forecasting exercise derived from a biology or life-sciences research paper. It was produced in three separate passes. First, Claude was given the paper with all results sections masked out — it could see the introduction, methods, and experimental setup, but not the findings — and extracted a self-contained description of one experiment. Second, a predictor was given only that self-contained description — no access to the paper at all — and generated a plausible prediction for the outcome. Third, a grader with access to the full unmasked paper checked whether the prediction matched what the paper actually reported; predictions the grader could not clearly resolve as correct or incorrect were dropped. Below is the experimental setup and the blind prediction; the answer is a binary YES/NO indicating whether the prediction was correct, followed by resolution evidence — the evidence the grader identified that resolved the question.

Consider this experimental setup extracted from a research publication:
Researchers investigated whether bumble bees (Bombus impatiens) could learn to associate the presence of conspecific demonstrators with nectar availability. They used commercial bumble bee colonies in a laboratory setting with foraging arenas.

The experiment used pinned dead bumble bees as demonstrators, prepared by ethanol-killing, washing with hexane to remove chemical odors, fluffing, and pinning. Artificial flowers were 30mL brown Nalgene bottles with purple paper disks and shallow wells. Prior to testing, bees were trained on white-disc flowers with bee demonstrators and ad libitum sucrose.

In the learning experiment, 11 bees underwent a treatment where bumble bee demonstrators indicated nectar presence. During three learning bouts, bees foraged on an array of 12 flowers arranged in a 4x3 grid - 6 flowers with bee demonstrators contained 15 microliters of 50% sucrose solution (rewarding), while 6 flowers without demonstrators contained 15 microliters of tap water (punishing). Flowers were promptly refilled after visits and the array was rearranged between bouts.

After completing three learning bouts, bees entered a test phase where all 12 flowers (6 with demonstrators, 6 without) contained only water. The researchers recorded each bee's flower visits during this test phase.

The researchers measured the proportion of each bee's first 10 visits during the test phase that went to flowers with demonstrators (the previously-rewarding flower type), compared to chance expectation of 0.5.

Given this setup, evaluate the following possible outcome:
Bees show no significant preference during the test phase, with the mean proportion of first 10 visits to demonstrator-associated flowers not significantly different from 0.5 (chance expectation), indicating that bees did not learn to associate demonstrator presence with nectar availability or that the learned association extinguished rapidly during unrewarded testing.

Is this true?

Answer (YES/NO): NO